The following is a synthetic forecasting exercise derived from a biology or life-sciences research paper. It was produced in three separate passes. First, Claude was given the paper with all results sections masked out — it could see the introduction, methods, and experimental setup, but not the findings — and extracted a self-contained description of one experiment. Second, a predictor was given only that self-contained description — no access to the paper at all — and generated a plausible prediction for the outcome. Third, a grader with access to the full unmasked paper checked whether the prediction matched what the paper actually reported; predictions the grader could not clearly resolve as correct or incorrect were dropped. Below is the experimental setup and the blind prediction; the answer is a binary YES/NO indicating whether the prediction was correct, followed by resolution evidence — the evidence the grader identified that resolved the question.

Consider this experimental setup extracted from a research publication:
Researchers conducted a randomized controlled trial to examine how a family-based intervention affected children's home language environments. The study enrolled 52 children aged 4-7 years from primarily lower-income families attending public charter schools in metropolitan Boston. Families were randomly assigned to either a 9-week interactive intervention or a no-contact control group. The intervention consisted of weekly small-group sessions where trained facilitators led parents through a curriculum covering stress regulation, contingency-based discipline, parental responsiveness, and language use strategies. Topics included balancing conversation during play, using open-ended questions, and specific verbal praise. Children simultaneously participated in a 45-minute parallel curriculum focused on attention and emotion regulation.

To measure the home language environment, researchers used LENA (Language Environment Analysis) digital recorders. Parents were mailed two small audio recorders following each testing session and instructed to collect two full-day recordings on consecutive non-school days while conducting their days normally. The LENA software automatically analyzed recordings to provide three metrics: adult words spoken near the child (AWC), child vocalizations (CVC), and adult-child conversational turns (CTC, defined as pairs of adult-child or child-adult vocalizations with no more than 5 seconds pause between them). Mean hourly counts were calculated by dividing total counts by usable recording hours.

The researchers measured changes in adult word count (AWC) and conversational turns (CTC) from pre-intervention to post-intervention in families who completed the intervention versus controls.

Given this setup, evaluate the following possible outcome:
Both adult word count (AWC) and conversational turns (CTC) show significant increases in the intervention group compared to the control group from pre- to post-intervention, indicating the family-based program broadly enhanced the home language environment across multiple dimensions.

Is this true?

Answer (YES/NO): NO